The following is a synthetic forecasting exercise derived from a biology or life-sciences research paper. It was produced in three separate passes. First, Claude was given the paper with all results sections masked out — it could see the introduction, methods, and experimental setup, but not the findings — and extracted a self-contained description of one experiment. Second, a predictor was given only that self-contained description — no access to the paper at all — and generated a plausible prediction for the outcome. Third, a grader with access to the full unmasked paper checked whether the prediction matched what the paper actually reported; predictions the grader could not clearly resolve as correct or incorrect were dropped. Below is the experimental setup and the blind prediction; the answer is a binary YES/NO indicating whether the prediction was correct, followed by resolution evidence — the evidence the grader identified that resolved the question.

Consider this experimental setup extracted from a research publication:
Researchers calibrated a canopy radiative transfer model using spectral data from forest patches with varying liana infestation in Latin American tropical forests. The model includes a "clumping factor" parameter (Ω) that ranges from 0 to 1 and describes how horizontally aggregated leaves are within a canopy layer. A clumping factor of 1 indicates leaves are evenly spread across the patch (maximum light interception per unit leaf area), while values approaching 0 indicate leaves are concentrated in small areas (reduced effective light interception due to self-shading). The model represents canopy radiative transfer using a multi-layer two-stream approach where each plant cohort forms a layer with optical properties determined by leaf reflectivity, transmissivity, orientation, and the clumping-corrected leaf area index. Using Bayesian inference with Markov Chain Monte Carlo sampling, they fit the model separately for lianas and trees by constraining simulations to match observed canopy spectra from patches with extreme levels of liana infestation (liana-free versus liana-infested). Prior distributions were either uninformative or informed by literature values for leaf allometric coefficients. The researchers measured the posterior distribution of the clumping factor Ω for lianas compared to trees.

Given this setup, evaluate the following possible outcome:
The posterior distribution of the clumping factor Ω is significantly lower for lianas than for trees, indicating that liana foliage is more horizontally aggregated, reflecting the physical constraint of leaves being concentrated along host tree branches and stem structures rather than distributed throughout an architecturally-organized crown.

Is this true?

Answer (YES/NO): NO